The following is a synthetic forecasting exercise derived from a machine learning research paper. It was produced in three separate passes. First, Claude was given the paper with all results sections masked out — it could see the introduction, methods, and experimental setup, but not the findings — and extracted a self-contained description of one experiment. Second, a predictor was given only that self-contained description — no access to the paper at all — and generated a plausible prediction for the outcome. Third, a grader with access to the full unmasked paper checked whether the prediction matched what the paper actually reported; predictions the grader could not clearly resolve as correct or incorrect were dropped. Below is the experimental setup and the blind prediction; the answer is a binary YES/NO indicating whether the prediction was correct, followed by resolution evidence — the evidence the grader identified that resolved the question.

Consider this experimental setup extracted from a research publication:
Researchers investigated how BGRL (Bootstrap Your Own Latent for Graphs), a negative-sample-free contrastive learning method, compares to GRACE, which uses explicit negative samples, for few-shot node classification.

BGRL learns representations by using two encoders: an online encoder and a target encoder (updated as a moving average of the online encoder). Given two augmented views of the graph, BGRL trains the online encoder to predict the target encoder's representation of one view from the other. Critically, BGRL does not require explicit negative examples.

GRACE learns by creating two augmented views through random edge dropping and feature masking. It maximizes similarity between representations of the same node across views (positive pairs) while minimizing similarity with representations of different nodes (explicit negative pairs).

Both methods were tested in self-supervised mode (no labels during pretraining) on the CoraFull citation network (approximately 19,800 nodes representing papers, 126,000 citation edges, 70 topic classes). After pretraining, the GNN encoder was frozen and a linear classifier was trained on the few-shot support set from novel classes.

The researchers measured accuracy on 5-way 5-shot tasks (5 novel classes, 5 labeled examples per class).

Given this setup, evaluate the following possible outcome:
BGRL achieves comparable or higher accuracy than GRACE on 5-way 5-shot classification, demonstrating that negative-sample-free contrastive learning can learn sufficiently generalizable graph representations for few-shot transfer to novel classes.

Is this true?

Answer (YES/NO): NO